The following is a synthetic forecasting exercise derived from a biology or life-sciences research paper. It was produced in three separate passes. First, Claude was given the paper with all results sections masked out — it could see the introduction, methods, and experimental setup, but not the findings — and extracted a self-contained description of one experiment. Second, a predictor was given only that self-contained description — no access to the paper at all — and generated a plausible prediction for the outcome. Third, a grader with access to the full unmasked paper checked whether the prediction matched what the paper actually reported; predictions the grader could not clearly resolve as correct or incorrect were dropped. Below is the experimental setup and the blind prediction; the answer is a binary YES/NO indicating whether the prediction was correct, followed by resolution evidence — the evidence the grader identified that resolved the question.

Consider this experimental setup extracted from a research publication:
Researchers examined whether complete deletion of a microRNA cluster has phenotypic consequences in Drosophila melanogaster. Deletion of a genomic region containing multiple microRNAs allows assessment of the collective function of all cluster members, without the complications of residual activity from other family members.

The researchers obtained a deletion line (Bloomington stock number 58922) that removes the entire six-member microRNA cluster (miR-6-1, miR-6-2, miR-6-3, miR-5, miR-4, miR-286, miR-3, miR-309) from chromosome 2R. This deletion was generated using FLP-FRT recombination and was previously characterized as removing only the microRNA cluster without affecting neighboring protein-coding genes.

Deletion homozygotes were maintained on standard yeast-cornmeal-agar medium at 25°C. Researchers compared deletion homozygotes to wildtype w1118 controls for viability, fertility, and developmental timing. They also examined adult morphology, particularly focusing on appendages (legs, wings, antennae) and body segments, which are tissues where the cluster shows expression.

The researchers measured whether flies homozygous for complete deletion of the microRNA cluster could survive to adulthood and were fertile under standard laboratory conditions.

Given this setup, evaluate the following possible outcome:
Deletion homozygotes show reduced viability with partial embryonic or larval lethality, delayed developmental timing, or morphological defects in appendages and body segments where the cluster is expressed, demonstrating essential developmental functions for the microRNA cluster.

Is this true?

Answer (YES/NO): YES